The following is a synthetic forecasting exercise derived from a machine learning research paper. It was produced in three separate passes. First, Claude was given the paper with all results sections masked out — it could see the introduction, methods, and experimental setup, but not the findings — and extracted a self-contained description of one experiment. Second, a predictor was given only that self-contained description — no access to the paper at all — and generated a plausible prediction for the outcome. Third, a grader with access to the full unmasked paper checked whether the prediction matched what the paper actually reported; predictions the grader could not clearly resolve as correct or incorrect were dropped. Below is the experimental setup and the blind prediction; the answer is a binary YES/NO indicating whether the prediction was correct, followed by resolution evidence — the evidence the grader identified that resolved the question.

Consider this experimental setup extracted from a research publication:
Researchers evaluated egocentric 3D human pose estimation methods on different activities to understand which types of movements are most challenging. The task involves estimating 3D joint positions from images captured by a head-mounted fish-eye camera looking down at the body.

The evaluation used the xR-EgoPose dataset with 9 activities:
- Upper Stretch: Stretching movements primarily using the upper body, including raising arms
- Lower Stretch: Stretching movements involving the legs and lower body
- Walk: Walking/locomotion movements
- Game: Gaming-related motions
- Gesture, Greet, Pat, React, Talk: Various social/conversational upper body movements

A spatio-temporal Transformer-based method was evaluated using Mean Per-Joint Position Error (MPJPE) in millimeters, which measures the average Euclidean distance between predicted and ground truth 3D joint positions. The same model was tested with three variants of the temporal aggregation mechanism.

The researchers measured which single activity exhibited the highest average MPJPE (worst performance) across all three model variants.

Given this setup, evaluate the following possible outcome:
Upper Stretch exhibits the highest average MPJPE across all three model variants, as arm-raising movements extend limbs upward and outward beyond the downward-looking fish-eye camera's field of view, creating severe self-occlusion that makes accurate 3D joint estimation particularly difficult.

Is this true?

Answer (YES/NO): YES